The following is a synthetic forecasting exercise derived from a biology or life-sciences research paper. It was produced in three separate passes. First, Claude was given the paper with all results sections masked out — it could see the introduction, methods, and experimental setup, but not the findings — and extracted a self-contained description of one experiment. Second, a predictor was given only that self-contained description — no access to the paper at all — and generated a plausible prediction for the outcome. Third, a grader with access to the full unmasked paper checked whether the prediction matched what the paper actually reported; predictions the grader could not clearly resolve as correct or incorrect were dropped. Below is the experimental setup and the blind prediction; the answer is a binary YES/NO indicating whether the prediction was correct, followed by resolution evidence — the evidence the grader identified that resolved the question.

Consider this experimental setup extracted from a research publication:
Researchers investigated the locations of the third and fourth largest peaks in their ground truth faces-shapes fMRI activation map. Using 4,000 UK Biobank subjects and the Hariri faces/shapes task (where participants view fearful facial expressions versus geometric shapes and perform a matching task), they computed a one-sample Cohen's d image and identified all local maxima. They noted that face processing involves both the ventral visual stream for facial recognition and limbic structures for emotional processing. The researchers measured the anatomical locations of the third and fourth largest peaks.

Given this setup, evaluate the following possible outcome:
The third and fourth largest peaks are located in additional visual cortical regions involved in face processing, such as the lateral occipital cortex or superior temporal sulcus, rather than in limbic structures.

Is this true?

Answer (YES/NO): NO